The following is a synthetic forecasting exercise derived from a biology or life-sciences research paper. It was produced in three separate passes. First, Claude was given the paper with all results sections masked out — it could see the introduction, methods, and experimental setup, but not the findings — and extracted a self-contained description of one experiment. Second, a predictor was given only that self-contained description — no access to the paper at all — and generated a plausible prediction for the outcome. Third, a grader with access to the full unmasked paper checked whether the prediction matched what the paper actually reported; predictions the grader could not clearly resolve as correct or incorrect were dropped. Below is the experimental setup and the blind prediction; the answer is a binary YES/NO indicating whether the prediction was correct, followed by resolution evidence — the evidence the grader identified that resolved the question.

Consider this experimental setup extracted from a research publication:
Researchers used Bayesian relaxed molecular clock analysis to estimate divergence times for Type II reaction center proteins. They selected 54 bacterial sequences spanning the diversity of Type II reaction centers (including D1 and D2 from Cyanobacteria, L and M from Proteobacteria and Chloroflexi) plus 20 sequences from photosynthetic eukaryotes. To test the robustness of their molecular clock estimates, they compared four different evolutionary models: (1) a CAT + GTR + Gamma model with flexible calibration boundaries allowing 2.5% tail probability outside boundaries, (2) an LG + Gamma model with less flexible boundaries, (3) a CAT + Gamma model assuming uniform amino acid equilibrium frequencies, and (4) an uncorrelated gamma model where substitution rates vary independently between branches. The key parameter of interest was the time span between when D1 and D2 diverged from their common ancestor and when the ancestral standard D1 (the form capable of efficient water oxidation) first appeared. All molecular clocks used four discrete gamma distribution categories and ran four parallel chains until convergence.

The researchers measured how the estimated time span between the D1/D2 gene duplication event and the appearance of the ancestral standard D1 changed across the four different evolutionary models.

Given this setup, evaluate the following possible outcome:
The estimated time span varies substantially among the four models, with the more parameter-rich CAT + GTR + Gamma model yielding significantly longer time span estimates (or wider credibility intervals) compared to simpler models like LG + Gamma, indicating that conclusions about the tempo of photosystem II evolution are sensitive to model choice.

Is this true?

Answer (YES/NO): YES